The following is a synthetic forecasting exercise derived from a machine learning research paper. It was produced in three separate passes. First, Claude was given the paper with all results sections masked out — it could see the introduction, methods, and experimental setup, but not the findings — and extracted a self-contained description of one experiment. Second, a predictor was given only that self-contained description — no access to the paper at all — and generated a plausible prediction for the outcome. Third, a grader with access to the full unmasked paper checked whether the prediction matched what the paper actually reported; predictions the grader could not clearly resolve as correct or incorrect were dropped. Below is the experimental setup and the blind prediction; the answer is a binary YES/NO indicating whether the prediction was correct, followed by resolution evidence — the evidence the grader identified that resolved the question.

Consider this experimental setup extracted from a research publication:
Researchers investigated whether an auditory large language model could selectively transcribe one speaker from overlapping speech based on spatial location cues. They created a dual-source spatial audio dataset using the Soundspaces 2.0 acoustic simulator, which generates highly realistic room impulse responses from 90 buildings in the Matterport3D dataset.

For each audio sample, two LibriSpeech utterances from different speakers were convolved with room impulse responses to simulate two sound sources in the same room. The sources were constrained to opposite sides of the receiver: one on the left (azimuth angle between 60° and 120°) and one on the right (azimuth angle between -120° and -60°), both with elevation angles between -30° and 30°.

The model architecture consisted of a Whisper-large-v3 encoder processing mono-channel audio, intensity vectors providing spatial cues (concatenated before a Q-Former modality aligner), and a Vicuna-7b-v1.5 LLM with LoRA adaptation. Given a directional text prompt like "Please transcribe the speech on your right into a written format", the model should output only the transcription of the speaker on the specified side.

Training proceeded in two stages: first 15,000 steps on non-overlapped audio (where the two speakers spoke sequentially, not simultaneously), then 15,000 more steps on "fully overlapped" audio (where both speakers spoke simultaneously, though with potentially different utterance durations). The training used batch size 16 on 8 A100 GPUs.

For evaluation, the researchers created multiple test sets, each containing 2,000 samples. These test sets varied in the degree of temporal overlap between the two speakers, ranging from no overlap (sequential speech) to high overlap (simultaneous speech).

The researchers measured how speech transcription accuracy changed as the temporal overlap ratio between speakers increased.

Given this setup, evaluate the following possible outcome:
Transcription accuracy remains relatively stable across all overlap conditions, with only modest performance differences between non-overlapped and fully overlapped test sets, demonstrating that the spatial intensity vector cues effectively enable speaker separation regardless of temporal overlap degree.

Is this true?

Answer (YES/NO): NO